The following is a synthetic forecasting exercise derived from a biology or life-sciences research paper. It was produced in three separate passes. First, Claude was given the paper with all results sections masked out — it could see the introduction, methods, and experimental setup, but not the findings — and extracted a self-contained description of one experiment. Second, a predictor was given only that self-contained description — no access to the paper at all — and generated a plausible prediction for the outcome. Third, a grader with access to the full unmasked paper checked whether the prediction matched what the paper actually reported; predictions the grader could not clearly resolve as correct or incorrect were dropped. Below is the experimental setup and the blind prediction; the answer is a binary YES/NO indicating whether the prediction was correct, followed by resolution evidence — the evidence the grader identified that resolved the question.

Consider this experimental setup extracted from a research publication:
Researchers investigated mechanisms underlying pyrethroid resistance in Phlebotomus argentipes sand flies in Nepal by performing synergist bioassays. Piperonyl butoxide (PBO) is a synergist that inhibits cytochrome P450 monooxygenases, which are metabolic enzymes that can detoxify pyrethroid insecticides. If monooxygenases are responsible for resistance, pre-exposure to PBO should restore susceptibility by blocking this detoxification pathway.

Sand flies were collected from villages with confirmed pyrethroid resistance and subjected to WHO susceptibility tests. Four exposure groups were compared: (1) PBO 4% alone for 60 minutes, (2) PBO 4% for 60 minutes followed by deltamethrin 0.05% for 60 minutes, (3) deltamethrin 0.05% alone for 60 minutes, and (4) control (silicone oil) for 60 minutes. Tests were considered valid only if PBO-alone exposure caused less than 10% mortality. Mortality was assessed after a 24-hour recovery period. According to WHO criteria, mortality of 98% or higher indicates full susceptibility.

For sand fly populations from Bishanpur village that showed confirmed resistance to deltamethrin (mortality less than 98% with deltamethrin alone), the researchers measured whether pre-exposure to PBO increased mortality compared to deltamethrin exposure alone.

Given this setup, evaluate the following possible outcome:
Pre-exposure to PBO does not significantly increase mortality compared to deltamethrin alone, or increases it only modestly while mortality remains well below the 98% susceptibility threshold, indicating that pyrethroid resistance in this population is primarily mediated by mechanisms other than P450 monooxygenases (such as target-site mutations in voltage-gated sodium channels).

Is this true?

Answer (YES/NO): NO